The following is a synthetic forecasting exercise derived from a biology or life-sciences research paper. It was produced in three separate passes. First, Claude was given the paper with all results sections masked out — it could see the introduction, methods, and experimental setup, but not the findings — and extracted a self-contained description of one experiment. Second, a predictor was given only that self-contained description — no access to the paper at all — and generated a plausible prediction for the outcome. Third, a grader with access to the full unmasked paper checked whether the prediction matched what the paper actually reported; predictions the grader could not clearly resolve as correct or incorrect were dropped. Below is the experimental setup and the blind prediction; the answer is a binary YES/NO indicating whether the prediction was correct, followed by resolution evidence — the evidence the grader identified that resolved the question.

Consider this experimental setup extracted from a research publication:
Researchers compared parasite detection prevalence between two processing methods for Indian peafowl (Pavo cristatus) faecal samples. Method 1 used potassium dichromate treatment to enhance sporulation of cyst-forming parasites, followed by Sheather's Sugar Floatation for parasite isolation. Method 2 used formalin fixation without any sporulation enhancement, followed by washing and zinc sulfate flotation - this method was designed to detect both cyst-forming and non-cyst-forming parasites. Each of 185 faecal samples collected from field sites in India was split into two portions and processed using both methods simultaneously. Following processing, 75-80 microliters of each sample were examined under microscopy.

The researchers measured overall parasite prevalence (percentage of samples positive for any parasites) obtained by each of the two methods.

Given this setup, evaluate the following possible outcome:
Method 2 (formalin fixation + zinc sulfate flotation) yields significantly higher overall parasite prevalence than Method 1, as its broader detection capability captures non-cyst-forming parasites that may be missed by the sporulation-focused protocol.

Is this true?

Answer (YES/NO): NO